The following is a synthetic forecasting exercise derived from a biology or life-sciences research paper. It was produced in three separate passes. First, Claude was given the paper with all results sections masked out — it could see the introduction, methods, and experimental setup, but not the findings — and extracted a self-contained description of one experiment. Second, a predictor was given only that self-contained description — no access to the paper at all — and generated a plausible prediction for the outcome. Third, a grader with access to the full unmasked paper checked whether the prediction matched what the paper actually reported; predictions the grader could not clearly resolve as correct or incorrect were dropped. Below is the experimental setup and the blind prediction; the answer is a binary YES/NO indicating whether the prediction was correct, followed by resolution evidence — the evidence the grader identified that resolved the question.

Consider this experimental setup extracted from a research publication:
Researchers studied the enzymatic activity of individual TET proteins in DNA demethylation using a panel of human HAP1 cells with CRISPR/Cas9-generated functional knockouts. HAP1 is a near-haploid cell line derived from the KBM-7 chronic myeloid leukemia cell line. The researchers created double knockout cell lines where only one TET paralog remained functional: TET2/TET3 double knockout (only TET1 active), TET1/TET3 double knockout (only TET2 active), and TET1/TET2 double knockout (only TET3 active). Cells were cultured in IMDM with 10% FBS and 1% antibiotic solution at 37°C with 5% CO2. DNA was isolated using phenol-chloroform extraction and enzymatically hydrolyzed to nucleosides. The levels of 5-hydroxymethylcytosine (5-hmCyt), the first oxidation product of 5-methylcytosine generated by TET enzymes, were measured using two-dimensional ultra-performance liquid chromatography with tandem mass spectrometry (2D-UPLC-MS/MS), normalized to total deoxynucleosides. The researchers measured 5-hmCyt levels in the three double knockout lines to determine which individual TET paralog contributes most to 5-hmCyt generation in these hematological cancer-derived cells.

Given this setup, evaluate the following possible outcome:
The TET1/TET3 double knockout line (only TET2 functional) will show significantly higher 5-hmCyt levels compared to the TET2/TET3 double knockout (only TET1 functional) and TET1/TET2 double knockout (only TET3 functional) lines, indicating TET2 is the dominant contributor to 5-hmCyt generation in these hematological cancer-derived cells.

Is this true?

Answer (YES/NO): NO